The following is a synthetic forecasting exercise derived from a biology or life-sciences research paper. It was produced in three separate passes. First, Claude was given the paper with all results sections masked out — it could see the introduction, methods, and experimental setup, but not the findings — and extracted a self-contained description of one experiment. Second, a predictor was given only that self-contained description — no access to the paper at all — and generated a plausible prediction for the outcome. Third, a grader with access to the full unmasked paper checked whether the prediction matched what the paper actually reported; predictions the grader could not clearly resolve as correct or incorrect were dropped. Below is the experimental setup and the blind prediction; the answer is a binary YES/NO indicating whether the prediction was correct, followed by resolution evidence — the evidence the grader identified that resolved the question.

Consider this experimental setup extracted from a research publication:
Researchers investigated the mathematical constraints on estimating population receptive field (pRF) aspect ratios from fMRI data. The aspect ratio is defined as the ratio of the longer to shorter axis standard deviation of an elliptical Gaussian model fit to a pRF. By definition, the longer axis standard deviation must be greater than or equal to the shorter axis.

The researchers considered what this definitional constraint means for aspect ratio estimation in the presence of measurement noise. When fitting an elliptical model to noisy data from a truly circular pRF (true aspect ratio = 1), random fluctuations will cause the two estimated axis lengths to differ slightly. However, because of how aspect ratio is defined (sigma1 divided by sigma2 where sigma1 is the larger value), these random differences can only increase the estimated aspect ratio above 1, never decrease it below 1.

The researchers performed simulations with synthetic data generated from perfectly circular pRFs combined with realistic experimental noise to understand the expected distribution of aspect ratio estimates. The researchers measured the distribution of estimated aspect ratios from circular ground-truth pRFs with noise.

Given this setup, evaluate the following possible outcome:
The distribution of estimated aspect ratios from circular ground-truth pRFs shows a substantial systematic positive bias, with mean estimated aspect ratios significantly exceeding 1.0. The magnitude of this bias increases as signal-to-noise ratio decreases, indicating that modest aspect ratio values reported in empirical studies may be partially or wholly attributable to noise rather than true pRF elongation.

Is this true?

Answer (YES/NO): YES